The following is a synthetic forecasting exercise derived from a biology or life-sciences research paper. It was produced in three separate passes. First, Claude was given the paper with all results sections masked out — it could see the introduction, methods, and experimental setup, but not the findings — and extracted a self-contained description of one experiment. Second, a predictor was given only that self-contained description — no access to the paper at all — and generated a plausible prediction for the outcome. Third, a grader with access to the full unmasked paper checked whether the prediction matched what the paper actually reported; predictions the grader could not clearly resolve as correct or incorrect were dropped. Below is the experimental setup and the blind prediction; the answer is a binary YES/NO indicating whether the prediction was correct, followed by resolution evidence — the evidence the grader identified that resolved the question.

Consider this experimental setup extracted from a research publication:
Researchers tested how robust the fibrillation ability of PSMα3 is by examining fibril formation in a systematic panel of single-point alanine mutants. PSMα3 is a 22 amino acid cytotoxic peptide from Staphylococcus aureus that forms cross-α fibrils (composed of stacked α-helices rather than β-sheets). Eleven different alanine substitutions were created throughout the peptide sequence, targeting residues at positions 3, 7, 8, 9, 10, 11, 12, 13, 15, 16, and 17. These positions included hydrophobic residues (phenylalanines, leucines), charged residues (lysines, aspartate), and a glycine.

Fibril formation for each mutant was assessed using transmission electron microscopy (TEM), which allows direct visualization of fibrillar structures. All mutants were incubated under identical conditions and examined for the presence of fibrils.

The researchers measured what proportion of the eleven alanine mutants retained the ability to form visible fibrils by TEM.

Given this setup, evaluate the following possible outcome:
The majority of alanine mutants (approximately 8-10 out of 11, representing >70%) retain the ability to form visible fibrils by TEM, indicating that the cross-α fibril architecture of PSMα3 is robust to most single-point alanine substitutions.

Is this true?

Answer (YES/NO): YES